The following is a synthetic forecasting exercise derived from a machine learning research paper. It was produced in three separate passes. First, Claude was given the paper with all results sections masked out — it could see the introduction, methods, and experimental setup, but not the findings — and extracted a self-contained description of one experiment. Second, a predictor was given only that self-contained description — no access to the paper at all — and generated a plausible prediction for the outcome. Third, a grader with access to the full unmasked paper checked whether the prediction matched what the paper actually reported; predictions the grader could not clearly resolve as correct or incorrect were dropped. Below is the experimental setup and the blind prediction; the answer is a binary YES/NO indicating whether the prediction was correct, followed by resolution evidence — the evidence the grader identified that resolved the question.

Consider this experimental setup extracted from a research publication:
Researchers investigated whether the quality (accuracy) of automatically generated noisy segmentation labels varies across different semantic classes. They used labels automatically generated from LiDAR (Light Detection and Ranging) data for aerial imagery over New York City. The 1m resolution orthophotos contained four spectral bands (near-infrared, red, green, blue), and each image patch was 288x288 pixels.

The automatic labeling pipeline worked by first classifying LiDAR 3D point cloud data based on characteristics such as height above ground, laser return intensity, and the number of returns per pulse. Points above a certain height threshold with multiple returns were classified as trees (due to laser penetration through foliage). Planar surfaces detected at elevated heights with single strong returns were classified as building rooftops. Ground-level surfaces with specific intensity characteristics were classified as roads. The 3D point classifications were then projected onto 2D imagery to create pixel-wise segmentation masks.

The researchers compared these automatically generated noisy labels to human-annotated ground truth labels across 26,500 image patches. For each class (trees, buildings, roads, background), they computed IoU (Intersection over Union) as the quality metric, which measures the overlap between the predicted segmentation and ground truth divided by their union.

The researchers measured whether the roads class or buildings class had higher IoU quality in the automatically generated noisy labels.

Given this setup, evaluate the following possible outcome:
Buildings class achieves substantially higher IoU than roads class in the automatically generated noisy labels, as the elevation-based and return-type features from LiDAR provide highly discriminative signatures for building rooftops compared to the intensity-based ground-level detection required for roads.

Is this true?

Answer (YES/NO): YES